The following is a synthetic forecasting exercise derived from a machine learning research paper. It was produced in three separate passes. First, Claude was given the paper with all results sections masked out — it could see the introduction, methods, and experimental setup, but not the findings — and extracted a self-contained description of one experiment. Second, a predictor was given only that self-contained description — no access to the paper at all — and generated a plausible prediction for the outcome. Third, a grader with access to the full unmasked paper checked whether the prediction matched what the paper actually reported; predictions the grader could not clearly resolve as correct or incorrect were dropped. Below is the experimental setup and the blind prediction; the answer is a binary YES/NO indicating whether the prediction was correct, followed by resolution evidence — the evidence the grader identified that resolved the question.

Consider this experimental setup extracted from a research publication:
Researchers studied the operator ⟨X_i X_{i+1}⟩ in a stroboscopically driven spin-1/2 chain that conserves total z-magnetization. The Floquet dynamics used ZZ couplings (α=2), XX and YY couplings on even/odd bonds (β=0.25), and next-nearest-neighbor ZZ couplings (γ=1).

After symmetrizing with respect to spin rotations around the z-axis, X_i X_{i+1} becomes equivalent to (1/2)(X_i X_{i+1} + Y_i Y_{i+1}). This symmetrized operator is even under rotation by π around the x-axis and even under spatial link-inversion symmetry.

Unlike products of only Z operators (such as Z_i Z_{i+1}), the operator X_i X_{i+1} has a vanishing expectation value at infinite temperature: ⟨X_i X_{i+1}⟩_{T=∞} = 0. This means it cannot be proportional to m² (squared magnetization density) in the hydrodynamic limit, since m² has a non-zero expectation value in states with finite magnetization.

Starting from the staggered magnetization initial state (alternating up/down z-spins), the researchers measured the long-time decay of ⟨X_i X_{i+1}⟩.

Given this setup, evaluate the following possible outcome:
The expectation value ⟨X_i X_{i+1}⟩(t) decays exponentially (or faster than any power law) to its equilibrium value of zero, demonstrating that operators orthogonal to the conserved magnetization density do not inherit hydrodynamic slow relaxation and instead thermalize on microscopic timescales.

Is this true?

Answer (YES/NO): NO